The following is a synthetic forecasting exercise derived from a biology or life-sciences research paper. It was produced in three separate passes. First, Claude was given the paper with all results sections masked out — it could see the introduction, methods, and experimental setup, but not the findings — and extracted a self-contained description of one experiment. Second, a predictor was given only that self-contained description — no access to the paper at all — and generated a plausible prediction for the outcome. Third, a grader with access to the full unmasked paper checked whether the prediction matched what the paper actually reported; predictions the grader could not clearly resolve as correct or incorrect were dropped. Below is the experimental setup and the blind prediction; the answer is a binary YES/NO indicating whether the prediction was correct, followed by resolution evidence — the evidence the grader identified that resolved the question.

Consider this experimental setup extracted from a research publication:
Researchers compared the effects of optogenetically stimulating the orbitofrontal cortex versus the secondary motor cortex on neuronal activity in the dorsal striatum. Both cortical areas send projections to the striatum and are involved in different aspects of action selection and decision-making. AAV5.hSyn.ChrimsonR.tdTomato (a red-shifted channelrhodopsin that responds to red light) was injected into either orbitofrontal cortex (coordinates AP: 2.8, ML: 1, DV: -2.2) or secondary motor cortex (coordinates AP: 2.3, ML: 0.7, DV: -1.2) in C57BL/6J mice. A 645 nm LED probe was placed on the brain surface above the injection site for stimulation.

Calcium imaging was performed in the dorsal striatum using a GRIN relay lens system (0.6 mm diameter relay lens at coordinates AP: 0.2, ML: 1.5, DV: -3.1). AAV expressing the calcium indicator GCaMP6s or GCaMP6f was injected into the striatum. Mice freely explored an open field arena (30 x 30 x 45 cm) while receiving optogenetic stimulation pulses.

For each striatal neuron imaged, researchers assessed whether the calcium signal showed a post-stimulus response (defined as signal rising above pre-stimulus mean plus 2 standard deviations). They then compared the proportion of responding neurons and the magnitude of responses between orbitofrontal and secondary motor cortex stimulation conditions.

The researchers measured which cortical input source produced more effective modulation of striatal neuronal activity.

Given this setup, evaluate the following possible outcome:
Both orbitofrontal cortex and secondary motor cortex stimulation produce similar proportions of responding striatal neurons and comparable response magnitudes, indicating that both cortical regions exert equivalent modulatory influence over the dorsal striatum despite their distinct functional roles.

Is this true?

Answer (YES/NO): NO